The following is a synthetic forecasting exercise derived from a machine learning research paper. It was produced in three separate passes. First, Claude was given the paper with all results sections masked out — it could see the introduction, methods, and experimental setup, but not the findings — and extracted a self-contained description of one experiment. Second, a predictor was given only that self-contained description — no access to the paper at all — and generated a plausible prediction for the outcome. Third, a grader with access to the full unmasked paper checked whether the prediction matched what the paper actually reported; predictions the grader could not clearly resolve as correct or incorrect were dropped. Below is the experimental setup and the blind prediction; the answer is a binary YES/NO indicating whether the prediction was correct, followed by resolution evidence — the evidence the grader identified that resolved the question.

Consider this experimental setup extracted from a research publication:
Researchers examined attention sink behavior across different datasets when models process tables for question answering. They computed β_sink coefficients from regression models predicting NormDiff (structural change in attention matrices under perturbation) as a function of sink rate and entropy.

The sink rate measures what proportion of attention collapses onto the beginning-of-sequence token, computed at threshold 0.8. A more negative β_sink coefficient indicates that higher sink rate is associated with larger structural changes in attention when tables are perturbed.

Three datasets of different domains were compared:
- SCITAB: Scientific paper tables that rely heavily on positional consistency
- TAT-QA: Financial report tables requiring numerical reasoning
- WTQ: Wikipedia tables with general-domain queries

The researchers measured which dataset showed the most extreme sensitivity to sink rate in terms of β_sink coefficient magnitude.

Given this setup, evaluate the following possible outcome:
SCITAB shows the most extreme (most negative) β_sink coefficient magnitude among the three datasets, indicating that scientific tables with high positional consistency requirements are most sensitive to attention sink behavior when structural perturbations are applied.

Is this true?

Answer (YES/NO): YES